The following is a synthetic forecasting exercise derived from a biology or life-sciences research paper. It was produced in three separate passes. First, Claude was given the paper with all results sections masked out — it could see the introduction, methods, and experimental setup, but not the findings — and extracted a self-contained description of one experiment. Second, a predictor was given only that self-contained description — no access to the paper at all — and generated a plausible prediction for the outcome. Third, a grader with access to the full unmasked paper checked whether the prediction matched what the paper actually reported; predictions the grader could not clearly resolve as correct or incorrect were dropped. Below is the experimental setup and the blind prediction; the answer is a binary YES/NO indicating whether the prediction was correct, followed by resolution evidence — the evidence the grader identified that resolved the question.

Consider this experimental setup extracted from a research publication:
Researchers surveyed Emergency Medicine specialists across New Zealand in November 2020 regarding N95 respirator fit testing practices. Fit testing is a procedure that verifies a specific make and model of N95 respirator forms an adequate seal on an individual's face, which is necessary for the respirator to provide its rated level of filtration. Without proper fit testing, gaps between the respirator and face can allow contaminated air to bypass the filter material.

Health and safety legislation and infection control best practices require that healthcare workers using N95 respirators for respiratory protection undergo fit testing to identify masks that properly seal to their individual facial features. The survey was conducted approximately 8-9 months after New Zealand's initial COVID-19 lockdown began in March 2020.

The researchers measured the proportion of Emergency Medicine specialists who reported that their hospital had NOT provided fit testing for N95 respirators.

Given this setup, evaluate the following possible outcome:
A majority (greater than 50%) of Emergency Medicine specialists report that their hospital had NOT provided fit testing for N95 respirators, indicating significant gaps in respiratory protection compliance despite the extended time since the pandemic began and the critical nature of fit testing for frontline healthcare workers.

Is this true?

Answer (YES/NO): NO